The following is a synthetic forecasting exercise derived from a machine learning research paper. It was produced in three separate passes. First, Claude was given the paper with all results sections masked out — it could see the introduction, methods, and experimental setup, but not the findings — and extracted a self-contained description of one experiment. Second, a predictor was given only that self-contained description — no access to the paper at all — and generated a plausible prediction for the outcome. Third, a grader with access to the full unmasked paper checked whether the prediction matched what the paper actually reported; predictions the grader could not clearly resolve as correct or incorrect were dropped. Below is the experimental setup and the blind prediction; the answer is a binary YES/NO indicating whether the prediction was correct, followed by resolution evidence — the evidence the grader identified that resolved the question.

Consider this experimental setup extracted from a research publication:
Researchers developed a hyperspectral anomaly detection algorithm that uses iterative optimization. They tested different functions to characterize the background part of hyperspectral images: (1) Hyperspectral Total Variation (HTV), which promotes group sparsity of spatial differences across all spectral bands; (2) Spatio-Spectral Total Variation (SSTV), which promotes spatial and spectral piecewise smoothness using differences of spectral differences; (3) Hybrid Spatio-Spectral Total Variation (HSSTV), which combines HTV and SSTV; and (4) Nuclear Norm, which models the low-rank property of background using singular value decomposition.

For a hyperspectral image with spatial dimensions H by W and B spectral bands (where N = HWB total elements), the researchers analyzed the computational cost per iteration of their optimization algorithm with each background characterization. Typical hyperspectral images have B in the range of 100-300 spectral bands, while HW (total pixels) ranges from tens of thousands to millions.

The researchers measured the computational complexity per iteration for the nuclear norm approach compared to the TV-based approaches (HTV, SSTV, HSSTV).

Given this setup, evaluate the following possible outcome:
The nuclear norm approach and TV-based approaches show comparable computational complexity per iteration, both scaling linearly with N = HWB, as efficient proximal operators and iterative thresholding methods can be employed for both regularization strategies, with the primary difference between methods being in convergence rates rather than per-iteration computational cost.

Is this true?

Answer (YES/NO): NO